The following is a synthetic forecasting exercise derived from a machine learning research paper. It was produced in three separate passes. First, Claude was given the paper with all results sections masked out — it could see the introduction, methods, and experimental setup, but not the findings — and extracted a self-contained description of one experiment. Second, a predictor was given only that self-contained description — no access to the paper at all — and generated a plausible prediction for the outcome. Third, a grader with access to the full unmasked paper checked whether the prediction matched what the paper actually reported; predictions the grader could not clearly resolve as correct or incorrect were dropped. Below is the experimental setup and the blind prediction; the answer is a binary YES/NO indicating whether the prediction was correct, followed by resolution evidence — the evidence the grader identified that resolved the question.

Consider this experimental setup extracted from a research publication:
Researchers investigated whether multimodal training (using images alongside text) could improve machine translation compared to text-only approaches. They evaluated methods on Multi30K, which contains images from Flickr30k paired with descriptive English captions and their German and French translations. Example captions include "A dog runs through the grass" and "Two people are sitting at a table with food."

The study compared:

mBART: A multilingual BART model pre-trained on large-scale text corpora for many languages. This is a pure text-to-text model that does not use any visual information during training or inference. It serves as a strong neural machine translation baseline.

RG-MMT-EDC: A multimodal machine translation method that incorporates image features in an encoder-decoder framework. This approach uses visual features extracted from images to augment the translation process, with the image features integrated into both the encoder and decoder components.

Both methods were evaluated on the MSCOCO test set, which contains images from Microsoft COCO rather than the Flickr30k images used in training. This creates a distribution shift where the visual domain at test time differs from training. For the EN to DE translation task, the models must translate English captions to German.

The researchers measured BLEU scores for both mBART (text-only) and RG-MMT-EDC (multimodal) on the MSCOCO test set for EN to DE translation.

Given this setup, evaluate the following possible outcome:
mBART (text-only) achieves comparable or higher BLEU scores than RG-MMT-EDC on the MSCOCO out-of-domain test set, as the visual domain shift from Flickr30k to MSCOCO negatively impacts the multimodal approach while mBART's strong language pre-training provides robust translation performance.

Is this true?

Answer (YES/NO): YES